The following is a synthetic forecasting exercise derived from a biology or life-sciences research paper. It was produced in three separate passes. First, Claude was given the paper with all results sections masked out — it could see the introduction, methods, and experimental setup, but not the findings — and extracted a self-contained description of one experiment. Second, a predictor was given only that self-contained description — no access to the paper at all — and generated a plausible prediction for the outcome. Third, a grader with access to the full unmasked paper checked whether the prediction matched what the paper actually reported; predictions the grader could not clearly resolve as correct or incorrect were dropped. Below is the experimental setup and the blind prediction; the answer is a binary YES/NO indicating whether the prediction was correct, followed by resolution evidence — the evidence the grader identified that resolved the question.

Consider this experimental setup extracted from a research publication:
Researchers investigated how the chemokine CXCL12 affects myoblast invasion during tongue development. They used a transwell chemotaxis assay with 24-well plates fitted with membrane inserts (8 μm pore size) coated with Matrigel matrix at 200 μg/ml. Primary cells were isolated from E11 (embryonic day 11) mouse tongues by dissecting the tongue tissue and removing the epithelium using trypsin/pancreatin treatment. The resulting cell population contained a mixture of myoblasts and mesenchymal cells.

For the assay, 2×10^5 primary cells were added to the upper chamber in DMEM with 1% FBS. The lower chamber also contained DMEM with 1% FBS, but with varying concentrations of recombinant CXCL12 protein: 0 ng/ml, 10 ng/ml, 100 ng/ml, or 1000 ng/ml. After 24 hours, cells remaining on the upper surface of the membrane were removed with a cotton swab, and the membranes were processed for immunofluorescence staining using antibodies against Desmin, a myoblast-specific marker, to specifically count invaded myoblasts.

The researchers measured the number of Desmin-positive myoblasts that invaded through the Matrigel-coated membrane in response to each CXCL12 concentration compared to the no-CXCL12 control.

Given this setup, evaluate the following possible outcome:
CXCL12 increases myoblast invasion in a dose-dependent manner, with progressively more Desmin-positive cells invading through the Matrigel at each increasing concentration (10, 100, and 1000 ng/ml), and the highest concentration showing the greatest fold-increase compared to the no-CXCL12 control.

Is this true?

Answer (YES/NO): NO